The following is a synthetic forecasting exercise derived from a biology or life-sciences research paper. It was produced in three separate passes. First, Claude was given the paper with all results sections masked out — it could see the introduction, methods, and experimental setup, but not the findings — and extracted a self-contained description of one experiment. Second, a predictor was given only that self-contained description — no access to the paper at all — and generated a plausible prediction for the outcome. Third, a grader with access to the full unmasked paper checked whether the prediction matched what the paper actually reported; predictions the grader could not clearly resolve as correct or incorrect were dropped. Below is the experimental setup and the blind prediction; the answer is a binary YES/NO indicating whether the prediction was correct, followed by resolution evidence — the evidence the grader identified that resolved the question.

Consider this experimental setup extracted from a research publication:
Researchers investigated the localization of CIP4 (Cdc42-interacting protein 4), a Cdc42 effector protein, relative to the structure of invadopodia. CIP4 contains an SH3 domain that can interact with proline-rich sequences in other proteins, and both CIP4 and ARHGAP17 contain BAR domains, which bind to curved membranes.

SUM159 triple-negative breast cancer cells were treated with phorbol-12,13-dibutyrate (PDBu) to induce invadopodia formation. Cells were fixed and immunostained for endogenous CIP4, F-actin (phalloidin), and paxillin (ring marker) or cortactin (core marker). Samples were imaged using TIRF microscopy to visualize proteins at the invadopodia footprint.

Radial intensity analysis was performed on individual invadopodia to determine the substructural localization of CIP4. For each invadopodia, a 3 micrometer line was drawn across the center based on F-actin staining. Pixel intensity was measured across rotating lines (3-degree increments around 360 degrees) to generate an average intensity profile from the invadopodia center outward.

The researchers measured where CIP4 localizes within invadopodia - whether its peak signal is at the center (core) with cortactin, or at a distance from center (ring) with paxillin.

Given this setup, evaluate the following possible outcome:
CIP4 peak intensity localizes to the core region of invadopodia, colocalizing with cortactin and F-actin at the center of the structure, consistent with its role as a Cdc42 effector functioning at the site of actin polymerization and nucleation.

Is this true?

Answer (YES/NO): YES